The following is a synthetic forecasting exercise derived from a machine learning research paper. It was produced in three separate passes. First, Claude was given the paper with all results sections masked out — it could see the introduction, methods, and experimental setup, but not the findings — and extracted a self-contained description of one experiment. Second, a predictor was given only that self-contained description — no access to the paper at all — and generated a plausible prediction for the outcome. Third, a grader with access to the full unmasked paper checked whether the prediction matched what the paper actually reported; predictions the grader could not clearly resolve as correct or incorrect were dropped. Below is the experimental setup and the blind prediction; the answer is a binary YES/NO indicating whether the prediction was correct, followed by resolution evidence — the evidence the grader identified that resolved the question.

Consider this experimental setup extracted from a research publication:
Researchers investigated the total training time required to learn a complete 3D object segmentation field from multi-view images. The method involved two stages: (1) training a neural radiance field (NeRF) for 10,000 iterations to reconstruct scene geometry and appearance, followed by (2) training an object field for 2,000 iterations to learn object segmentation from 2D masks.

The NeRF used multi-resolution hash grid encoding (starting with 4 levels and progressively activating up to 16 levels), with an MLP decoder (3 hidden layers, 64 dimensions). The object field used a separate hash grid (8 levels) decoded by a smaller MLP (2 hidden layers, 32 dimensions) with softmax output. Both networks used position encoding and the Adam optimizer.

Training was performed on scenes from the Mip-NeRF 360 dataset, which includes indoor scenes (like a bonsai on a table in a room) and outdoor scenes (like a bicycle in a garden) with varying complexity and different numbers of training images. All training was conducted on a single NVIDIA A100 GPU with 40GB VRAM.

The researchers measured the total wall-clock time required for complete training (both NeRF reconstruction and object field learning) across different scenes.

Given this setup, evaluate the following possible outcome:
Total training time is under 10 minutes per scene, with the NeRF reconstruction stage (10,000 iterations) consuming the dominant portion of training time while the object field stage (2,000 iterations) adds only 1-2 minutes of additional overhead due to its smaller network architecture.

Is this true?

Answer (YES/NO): NO